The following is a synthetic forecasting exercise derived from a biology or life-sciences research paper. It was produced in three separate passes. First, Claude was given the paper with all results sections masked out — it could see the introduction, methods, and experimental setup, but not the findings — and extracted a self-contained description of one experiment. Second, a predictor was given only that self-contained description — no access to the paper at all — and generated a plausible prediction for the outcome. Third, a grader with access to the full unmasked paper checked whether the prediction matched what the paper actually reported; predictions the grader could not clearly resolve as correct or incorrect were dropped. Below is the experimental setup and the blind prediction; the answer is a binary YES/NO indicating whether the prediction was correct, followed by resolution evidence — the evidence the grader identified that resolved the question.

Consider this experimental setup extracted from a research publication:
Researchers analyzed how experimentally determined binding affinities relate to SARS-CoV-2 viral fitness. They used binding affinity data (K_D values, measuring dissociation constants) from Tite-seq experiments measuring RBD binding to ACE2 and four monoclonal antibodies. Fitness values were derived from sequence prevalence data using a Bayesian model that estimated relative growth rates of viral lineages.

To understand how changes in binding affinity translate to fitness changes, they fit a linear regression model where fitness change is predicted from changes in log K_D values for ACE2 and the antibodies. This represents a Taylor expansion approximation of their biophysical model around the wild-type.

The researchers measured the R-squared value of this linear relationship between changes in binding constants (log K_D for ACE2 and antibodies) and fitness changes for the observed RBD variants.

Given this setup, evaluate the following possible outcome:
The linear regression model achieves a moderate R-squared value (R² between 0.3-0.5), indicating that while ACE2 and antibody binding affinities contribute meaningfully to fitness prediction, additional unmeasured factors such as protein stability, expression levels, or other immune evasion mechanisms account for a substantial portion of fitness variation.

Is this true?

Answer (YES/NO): NO